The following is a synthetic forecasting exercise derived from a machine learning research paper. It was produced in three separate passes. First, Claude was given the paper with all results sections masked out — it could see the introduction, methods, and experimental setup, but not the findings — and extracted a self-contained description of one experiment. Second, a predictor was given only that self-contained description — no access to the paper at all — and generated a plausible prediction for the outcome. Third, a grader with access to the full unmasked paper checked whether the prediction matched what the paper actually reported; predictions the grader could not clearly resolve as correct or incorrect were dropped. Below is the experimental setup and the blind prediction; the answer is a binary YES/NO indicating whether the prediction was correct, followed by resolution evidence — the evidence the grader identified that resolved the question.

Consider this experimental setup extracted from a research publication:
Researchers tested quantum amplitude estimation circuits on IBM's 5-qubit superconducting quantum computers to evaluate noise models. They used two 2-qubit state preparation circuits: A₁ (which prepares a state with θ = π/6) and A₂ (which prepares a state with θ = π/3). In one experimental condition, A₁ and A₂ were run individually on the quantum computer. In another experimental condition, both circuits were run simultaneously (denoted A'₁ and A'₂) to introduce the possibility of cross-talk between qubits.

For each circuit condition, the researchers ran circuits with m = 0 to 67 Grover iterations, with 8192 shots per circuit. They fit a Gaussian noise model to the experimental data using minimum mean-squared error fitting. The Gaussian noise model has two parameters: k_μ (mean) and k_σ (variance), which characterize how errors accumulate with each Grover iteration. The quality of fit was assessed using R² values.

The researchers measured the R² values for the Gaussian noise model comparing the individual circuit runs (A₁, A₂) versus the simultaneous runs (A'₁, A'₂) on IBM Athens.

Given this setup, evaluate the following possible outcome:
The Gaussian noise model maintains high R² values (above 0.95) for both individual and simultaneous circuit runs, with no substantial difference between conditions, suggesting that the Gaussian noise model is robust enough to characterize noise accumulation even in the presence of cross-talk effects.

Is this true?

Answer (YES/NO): NO